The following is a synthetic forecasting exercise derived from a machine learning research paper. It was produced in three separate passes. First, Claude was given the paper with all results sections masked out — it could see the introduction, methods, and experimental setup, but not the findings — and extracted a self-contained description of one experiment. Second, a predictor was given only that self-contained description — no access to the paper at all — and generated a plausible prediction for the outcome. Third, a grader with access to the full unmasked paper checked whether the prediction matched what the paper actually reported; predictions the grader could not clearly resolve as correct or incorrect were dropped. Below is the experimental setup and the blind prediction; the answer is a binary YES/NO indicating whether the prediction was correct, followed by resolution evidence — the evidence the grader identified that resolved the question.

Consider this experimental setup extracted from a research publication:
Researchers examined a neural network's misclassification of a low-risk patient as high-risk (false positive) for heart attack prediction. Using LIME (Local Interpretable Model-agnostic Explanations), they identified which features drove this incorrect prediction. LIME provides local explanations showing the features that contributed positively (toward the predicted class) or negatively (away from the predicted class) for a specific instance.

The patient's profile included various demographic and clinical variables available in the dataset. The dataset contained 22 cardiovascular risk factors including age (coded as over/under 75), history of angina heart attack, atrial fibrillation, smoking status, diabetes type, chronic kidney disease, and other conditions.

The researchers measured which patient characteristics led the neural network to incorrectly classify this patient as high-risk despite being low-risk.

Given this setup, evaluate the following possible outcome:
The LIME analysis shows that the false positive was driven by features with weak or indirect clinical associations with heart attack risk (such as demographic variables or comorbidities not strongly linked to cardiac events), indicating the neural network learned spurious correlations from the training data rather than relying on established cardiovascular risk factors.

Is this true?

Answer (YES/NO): NO